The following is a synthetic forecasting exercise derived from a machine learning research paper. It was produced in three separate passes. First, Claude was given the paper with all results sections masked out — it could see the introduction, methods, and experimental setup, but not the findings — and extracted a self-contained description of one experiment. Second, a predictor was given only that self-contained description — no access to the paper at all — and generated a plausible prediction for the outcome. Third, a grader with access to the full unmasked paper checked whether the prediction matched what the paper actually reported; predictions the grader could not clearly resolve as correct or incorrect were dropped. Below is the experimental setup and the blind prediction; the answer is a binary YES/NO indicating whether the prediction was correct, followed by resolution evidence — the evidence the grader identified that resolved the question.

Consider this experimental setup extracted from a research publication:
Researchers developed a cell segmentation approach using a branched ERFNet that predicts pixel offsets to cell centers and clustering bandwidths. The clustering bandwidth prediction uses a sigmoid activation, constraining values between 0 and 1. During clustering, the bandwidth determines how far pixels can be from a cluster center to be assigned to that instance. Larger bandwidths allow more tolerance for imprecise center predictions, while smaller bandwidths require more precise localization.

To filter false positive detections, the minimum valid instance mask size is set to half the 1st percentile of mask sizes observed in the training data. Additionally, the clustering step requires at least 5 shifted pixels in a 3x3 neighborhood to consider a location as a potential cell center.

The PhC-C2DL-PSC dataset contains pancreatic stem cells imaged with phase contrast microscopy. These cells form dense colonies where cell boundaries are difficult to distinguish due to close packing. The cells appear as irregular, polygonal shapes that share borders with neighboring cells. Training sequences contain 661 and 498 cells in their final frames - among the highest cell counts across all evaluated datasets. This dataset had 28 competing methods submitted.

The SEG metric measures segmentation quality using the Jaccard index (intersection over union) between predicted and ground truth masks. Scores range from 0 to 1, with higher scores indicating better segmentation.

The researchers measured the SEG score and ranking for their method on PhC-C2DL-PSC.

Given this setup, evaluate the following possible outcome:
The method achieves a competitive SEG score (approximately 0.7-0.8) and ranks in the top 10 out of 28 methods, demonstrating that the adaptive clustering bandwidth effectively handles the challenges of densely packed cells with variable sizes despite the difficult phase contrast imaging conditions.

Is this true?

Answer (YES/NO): YES